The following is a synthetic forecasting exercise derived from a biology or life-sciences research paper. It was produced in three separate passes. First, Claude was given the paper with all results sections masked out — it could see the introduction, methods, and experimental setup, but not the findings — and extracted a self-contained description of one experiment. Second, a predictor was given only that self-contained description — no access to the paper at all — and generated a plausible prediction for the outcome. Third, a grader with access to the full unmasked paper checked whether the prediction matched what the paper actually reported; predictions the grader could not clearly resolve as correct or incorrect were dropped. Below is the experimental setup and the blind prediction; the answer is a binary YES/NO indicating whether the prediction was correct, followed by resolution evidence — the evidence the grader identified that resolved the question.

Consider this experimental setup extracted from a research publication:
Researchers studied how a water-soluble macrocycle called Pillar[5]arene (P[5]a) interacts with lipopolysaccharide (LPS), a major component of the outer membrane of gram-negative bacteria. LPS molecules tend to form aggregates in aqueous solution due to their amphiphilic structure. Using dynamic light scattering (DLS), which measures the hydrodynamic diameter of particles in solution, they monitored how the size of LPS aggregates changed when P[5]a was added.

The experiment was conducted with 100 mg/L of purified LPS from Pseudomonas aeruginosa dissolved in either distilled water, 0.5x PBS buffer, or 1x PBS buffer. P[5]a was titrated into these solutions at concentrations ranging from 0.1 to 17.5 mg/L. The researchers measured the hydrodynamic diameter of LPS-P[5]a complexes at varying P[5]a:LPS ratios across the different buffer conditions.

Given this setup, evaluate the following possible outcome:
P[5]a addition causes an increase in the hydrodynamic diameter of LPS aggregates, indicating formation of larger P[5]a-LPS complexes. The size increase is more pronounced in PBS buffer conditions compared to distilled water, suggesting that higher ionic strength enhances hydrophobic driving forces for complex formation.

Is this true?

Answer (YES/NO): NO